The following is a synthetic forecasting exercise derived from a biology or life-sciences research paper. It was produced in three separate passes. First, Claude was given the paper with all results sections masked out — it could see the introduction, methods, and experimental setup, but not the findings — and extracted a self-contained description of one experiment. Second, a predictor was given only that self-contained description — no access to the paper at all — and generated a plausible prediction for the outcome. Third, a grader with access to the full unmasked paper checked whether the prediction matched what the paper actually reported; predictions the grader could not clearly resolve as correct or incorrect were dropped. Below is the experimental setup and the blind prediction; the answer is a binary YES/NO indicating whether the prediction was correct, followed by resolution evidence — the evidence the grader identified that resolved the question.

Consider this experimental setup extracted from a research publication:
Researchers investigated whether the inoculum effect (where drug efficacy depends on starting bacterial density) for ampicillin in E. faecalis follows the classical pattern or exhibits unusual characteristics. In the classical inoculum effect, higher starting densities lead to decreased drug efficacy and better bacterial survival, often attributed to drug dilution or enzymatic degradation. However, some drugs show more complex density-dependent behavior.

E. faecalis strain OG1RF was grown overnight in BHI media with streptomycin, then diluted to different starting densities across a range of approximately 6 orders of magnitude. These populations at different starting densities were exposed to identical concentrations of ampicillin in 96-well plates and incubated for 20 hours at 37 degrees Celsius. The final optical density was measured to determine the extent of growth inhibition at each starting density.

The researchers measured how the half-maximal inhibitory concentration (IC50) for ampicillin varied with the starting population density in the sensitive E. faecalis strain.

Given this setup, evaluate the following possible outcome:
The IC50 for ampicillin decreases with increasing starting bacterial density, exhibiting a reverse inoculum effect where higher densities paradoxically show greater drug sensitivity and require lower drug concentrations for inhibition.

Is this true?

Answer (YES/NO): NO